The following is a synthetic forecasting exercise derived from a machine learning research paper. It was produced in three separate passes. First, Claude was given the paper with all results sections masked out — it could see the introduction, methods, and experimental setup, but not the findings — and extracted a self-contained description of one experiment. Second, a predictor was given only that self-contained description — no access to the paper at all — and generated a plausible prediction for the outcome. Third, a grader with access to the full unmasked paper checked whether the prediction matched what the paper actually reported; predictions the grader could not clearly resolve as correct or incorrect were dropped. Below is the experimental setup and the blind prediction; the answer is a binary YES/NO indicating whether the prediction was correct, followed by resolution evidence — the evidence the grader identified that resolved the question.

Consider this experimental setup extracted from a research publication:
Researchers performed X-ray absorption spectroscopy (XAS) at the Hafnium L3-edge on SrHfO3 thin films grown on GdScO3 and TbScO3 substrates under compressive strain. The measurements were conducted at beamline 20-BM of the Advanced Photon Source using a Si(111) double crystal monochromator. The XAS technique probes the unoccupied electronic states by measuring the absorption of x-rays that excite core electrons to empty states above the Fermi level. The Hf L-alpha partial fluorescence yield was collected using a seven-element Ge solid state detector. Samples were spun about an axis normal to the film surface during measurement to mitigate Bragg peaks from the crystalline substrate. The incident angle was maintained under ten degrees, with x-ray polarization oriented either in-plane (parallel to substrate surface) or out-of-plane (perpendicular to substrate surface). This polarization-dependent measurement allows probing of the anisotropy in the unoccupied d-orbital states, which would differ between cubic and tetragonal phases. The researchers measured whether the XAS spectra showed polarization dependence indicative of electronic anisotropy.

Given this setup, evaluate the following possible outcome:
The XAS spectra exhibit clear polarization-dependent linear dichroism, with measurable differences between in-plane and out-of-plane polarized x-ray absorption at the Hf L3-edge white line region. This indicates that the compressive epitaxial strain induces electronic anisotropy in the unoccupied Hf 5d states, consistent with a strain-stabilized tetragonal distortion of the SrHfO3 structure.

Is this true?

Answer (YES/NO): YES